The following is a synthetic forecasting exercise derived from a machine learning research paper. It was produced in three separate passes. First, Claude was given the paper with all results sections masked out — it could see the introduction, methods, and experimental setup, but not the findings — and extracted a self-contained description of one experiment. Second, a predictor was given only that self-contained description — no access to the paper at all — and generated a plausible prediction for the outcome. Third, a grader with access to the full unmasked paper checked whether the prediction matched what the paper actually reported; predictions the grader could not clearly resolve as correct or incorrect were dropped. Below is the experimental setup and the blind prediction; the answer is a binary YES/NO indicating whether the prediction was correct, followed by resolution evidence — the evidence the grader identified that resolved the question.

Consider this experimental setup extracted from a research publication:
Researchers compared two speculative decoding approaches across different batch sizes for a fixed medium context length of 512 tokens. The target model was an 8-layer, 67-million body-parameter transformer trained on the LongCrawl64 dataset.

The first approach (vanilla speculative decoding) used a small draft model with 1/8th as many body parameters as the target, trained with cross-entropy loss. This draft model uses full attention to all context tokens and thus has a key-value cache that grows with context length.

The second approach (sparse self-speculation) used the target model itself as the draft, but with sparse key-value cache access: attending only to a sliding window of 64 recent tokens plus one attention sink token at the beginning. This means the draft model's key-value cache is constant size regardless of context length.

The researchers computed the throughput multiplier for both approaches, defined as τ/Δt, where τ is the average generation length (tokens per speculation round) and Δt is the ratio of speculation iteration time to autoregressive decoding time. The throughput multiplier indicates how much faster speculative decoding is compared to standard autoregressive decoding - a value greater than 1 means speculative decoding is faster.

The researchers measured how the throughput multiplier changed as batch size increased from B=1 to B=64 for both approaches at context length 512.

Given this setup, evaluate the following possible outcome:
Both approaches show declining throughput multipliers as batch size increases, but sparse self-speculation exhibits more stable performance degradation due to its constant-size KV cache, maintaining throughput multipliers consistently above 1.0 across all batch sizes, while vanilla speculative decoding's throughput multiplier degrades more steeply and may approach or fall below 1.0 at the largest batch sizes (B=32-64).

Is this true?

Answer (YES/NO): NO